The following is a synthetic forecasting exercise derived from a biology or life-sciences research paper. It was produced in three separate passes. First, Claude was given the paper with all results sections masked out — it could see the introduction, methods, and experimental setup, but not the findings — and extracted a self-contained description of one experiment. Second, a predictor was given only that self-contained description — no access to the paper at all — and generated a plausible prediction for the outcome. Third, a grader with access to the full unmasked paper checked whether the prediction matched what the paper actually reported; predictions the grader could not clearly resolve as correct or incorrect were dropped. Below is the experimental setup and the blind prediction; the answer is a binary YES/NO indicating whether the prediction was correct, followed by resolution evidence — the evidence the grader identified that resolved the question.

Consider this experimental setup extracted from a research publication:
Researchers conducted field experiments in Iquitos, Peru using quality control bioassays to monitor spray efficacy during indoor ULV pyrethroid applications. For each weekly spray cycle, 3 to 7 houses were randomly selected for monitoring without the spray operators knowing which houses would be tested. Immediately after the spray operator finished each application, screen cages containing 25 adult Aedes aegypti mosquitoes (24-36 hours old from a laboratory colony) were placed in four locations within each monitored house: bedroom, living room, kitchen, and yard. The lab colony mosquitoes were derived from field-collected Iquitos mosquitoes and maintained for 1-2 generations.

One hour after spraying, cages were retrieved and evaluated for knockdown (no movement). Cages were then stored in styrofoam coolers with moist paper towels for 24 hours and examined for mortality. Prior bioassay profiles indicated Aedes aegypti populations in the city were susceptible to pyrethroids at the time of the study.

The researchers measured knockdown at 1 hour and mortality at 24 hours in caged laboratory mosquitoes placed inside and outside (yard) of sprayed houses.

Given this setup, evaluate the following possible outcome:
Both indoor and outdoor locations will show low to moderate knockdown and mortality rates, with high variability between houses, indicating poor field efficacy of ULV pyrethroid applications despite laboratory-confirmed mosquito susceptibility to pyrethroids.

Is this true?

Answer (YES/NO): NO